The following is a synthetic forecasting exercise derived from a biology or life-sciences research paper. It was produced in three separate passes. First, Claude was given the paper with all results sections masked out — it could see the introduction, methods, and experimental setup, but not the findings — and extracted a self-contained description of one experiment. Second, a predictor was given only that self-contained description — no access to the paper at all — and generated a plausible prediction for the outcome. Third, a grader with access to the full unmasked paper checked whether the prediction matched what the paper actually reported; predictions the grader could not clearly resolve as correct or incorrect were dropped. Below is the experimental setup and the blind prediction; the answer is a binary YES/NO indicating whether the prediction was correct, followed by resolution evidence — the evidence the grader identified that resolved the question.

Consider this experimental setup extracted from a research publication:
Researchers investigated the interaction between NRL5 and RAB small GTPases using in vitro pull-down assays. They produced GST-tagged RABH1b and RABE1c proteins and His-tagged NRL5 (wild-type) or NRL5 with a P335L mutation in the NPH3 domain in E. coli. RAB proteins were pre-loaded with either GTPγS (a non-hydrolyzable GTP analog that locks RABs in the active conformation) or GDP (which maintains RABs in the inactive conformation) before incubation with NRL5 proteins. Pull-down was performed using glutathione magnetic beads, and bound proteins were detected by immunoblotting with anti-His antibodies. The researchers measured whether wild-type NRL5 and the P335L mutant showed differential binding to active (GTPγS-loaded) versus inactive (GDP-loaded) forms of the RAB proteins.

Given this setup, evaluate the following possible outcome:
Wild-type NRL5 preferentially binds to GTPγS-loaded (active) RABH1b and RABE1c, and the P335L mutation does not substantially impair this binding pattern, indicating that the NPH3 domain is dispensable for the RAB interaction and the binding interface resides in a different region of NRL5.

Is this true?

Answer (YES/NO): NO